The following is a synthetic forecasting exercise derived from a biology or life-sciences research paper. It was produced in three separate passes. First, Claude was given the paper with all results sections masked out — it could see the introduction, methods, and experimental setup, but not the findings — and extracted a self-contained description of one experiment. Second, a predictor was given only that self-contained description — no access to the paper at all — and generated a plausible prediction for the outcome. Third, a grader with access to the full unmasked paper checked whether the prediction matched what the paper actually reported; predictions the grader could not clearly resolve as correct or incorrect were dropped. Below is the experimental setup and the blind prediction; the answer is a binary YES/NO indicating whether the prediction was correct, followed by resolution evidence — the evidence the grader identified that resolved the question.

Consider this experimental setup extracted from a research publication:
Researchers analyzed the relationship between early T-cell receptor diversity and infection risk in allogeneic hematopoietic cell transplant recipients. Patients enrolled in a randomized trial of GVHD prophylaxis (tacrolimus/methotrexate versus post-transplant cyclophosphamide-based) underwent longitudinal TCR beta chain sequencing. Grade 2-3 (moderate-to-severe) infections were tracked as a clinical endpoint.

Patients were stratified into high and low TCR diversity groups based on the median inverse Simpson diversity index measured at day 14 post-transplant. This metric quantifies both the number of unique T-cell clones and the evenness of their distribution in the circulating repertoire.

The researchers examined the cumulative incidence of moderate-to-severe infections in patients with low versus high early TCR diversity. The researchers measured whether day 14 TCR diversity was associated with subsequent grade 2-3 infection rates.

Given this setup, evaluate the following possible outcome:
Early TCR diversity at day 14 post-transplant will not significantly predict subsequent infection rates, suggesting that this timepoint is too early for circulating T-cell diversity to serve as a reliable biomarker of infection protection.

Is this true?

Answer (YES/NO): NO